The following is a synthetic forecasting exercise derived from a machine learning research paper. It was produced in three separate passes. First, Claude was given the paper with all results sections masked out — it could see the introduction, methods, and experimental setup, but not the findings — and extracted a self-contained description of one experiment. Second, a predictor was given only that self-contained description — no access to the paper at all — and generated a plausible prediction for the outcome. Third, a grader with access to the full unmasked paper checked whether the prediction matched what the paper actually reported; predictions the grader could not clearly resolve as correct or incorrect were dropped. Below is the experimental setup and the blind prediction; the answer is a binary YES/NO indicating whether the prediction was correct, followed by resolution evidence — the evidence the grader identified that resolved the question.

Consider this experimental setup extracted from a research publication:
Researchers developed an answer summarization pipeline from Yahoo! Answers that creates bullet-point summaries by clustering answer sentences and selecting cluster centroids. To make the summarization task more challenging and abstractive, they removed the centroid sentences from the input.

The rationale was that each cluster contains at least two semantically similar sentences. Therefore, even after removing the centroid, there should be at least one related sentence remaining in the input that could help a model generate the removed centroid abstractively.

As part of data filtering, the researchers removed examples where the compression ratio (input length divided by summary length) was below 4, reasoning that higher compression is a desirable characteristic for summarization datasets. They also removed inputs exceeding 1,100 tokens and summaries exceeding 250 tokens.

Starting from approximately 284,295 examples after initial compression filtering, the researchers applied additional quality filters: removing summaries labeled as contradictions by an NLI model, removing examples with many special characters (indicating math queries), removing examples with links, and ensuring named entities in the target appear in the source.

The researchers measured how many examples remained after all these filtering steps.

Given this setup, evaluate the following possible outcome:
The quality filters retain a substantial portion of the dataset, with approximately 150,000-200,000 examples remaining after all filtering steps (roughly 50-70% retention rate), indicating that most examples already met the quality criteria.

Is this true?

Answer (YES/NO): NO